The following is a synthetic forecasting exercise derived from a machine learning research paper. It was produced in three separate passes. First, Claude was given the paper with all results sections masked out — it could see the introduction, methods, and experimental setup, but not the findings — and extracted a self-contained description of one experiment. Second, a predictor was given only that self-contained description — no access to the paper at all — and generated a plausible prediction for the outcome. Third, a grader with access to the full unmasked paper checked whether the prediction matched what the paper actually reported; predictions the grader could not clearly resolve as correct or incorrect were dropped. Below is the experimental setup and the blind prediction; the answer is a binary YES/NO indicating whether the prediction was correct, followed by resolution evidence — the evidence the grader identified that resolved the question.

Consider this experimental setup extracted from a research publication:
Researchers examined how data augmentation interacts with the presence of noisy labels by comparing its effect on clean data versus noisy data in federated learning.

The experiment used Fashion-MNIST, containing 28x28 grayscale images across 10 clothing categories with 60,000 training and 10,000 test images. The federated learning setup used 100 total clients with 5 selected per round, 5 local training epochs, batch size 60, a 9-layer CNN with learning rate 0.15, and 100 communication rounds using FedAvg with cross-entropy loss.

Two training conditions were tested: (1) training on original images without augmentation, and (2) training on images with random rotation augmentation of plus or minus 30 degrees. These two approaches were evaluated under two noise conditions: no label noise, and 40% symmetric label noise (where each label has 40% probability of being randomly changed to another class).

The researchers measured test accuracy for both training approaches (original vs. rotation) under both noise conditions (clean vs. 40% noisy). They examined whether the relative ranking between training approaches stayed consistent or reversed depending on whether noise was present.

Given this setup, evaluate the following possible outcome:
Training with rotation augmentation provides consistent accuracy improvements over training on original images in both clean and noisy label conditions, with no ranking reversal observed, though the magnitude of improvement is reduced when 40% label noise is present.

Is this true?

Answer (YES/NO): NO